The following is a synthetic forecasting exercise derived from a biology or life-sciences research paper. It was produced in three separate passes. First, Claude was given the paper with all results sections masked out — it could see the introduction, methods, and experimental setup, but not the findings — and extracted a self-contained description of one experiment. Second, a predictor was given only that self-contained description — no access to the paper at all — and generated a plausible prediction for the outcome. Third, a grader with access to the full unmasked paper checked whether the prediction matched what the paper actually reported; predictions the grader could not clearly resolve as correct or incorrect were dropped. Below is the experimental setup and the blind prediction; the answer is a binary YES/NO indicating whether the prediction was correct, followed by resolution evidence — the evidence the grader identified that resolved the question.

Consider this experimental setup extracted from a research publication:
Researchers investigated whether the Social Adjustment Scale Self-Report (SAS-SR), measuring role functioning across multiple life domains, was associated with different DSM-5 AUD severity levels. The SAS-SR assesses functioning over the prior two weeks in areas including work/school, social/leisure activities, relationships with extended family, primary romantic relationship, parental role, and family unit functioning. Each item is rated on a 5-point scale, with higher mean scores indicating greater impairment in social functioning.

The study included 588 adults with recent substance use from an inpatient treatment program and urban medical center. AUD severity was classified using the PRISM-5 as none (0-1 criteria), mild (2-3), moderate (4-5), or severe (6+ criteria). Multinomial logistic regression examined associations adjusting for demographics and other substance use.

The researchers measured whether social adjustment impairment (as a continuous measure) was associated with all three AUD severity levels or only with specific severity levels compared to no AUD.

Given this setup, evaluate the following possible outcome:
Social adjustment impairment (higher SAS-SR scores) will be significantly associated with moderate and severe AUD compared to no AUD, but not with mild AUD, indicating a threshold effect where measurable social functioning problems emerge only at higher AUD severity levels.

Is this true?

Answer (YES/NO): NO